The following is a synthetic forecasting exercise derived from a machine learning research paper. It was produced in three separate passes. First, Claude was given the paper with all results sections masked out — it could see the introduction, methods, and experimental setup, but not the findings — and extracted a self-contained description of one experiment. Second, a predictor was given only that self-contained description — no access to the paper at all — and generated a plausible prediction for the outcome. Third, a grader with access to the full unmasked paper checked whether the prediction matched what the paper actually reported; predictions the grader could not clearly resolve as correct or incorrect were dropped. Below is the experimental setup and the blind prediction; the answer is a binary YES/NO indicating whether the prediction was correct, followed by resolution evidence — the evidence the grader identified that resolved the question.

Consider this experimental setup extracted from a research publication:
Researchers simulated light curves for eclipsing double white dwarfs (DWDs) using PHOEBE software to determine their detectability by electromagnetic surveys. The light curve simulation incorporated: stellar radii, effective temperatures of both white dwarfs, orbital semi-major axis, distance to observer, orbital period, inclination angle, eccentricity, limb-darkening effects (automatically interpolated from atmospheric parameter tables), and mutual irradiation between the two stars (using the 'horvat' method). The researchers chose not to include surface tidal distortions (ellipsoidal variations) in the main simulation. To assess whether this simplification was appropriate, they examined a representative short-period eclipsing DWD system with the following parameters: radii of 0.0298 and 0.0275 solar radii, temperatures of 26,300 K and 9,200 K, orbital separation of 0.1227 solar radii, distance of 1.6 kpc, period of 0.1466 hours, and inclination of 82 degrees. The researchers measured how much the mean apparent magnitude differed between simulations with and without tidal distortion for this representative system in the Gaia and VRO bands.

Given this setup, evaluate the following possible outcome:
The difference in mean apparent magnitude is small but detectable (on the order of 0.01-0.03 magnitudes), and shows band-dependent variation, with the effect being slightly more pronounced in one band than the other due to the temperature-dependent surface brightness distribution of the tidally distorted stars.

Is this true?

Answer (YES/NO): NO